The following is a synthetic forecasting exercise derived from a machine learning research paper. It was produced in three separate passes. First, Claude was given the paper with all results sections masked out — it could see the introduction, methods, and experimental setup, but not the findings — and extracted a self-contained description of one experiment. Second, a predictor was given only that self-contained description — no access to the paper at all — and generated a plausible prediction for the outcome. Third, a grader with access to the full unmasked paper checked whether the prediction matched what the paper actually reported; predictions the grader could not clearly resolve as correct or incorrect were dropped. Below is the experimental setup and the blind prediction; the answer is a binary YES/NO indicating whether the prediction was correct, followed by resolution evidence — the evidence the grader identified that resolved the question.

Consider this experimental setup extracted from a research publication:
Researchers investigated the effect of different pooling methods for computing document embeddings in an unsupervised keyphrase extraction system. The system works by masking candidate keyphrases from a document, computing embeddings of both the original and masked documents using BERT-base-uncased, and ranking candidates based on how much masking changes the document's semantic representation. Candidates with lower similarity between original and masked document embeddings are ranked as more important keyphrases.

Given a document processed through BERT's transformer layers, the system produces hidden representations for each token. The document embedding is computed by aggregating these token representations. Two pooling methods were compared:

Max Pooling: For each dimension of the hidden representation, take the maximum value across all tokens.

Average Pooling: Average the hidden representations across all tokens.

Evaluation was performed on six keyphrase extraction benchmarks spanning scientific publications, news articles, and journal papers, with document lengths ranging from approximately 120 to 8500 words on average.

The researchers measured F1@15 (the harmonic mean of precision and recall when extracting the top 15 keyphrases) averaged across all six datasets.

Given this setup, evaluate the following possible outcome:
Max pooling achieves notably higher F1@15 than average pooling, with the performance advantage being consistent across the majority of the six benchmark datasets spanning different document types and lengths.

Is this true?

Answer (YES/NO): NO